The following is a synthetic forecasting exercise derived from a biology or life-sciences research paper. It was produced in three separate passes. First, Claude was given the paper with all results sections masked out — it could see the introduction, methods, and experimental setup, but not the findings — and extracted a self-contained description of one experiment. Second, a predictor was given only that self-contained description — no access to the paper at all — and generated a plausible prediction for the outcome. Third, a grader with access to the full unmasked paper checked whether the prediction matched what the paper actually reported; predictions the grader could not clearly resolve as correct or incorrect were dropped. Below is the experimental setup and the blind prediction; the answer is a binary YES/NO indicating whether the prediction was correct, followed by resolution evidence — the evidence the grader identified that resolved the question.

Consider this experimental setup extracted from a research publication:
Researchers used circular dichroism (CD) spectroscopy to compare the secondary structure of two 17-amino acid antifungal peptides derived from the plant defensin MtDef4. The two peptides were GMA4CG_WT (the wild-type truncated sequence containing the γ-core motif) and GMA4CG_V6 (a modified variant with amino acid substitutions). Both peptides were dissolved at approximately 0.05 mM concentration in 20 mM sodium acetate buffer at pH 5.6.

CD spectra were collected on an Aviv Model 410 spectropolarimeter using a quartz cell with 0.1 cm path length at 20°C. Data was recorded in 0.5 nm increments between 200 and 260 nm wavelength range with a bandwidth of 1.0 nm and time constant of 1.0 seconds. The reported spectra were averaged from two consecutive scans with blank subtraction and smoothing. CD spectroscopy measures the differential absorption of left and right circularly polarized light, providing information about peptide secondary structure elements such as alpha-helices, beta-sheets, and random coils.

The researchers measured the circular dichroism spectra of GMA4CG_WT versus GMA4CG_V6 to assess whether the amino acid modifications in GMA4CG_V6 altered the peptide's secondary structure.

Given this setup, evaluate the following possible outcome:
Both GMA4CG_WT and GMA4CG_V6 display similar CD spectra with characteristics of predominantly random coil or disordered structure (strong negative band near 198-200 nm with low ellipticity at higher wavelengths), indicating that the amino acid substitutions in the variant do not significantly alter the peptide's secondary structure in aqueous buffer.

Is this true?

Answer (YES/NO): YES